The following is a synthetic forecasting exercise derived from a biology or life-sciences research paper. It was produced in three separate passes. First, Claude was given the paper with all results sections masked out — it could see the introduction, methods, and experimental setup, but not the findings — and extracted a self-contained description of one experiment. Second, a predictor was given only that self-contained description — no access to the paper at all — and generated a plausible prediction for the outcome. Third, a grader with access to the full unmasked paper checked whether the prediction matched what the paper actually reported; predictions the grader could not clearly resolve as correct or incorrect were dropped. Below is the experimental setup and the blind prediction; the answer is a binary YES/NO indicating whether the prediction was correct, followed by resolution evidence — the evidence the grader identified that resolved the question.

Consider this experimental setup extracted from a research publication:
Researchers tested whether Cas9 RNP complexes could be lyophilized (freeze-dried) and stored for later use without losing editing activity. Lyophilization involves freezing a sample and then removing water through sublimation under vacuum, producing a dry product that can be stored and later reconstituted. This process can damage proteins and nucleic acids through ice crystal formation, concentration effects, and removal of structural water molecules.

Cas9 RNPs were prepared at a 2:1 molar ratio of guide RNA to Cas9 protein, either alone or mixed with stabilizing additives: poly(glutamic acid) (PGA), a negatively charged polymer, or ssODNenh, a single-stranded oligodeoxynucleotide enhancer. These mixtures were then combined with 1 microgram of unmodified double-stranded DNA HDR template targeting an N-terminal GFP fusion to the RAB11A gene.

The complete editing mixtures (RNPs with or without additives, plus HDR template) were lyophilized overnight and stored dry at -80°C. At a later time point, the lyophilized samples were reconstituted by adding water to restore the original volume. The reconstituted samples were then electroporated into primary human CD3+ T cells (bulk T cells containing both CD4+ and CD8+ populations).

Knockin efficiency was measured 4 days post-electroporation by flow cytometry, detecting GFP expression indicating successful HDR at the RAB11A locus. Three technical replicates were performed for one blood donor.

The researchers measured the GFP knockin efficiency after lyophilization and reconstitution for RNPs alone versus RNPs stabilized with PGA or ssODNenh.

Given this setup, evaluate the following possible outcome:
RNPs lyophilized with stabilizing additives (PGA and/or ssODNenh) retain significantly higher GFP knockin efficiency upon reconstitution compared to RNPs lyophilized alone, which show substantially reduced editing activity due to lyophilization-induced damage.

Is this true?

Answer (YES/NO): NO